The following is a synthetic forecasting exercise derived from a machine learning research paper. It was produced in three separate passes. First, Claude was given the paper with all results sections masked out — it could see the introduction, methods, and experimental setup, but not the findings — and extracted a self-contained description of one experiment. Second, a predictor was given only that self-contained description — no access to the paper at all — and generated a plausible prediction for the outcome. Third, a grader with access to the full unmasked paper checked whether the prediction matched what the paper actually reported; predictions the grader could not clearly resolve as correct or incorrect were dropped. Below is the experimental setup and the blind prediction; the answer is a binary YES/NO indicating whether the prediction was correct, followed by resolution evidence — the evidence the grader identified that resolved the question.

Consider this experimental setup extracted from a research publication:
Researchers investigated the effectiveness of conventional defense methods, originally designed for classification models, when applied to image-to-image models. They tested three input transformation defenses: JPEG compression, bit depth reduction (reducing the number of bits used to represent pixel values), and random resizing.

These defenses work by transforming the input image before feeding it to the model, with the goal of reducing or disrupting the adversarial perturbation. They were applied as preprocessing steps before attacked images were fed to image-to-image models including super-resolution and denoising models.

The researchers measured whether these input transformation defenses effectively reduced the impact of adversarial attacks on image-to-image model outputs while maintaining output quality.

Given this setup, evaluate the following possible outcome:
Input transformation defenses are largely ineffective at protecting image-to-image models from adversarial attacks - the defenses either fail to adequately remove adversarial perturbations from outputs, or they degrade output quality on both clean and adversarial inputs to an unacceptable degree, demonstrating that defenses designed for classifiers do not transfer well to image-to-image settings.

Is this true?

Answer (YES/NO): YES